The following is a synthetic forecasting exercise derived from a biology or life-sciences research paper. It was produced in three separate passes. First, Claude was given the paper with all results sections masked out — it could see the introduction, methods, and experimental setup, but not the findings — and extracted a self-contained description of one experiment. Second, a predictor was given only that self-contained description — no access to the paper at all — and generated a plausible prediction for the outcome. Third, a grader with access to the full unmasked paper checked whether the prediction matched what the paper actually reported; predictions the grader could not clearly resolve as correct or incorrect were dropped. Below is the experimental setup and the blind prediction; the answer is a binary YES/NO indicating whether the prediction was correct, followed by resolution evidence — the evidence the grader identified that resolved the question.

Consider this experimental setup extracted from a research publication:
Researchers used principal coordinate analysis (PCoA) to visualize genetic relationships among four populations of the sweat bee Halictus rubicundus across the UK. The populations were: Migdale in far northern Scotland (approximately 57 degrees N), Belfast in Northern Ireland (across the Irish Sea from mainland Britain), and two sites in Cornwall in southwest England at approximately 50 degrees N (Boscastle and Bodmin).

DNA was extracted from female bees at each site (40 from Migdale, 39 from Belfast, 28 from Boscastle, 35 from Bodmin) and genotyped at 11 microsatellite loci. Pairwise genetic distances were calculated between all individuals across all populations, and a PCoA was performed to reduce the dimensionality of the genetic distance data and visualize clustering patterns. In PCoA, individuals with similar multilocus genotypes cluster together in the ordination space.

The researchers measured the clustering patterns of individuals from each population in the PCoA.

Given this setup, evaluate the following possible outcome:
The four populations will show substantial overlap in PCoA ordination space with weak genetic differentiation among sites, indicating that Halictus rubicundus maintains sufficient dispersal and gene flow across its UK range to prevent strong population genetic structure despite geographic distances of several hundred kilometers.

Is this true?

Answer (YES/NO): NO